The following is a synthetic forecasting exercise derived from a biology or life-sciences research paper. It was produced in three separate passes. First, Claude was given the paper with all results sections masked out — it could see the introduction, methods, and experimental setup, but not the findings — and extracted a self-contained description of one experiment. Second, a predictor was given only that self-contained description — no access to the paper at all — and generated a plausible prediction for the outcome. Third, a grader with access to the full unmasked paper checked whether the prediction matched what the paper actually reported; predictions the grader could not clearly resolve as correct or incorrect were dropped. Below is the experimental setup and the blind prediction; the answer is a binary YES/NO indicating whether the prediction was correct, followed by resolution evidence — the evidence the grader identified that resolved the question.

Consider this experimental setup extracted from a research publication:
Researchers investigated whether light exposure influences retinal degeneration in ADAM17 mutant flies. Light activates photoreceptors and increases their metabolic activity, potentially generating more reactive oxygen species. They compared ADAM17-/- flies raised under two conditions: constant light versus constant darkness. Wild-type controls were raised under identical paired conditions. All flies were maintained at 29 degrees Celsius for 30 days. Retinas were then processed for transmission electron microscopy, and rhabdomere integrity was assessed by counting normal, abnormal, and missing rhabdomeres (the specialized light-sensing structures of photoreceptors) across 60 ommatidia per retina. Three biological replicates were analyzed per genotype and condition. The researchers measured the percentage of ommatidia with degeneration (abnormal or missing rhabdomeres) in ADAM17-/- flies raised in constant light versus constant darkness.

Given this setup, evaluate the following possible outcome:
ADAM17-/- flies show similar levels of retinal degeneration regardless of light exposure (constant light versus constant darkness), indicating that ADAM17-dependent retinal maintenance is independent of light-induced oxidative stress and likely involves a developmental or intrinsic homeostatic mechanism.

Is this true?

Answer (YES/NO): NO